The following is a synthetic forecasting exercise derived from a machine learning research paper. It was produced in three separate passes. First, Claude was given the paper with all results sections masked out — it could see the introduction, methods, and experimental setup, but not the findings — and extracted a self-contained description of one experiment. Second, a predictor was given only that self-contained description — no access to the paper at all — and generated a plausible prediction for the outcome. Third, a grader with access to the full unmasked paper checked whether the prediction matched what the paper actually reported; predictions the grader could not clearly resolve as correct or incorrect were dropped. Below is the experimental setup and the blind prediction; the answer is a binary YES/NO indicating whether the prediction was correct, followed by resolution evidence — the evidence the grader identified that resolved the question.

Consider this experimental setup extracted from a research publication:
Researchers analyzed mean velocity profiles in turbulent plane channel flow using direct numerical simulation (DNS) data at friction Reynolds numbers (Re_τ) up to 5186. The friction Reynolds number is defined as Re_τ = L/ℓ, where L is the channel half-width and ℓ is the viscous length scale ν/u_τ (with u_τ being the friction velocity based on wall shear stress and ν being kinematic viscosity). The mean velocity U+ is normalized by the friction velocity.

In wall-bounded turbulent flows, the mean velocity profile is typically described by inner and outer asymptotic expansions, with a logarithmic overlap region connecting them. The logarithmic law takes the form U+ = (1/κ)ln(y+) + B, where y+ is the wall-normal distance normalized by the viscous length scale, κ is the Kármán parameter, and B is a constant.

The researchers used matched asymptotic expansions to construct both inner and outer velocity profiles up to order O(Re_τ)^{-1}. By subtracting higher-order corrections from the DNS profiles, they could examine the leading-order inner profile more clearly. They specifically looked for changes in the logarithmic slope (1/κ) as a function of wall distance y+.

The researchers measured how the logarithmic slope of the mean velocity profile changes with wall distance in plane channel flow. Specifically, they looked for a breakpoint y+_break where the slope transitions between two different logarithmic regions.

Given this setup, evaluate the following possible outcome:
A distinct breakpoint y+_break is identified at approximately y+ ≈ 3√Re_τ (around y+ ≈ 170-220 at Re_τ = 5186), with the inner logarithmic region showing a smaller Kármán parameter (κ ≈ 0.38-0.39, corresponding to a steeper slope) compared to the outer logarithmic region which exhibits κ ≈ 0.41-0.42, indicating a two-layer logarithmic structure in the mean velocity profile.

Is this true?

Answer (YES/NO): NO